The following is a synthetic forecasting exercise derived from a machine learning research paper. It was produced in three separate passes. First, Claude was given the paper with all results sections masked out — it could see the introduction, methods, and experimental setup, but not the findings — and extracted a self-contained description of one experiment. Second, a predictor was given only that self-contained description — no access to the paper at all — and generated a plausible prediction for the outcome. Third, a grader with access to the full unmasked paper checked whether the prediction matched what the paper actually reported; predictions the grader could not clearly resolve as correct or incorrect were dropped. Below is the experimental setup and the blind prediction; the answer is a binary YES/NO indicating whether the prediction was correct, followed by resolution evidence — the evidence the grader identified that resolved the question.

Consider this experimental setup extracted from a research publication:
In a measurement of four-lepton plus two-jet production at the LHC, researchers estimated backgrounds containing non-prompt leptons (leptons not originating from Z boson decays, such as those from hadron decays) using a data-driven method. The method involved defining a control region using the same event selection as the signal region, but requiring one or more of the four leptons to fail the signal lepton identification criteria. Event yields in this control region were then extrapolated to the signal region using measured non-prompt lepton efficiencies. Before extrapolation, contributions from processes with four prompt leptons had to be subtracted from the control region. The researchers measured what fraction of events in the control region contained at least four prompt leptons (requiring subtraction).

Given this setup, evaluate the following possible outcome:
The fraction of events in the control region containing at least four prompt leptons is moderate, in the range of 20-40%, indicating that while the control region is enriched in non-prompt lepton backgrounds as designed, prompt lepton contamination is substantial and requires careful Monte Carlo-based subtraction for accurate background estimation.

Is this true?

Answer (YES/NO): NO